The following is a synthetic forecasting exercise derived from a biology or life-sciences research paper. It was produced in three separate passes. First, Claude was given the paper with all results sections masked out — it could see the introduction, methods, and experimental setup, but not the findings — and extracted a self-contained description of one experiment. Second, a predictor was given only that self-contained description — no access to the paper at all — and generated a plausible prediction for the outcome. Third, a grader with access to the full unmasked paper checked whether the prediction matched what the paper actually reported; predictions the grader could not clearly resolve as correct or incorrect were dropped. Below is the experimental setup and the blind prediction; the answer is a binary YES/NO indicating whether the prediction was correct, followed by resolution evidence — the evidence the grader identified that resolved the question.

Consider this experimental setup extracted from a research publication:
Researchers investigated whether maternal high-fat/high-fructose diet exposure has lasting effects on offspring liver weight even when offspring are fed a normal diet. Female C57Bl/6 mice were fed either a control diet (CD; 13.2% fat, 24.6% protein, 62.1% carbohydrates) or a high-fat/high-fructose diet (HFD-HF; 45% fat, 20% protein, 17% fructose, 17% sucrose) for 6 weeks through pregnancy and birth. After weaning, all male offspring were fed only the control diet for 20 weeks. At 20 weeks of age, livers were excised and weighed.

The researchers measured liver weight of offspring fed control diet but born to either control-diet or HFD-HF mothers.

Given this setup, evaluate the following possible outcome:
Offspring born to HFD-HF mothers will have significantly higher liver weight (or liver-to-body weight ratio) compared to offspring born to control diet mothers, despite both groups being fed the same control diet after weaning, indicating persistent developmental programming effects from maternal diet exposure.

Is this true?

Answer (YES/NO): NO